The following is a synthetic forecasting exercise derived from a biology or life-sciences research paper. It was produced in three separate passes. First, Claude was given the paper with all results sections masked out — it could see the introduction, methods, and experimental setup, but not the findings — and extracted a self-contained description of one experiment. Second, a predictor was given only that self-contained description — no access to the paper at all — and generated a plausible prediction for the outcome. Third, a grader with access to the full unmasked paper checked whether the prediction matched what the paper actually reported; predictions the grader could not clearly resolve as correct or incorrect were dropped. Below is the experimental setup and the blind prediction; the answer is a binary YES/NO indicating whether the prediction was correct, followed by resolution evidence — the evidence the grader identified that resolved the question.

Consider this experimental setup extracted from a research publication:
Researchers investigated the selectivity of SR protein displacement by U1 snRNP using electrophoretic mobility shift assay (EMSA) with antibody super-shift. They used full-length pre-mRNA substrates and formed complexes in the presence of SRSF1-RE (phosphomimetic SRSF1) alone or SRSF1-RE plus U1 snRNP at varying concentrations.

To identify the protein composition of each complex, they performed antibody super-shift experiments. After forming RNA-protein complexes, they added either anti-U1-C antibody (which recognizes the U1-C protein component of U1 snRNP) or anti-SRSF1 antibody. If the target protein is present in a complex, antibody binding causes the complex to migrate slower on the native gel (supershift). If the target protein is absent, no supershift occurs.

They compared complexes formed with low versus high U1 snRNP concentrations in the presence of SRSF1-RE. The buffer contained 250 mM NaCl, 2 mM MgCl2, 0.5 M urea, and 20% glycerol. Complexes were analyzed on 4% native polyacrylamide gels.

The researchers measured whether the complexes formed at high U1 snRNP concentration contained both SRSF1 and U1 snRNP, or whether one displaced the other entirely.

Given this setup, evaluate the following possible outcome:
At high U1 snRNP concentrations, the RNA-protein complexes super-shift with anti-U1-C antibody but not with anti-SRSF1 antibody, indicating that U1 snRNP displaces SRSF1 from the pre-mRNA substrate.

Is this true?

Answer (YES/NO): NO